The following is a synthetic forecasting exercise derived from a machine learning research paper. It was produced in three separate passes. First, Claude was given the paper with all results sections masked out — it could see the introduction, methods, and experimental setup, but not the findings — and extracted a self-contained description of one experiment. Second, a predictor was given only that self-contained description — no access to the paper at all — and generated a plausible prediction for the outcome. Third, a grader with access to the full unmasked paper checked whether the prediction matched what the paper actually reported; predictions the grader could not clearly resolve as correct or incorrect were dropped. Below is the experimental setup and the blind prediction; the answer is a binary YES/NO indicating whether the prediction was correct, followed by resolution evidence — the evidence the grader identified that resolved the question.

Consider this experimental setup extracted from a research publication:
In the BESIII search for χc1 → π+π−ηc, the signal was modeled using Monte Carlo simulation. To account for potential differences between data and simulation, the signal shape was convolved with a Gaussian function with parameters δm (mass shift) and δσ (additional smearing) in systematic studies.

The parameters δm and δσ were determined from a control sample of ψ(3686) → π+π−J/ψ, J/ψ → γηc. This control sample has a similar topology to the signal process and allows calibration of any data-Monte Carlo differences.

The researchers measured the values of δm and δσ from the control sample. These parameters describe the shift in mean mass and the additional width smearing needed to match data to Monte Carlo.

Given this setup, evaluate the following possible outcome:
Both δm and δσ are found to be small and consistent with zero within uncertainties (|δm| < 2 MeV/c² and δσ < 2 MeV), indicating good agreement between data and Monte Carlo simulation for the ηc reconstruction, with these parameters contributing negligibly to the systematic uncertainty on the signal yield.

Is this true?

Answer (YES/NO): NO